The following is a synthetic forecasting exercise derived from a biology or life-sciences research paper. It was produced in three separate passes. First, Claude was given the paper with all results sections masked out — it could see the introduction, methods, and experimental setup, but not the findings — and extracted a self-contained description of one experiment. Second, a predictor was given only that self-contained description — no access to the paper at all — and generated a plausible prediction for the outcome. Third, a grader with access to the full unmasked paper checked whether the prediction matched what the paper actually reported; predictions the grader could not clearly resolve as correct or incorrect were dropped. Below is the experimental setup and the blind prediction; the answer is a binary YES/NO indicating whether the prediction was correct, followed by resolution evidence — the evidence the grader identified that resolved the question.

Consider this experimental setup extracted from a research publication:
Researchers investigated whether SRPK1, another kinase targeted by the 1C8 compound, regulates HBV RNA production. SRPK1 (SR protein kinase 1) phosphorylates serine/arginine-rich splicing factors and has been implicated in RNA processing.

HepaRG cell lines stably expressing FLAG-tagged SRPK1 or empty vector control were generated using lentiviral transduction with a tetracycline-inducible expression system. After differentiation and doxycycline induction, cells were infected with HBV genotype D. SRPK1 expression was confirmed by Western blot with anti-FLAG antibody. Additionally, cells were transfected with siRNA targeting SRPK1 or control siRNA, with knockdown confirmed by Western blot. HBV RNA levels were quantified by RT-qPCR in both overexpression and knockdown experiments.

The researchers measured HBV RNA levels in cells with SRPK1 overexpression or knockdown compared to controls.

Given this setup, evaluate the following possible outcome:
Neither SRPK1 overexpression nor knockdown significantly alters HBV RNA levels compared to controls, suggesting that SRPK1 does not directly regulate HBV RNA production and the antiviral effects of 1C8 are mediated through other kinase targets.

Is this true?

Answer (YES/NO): YES